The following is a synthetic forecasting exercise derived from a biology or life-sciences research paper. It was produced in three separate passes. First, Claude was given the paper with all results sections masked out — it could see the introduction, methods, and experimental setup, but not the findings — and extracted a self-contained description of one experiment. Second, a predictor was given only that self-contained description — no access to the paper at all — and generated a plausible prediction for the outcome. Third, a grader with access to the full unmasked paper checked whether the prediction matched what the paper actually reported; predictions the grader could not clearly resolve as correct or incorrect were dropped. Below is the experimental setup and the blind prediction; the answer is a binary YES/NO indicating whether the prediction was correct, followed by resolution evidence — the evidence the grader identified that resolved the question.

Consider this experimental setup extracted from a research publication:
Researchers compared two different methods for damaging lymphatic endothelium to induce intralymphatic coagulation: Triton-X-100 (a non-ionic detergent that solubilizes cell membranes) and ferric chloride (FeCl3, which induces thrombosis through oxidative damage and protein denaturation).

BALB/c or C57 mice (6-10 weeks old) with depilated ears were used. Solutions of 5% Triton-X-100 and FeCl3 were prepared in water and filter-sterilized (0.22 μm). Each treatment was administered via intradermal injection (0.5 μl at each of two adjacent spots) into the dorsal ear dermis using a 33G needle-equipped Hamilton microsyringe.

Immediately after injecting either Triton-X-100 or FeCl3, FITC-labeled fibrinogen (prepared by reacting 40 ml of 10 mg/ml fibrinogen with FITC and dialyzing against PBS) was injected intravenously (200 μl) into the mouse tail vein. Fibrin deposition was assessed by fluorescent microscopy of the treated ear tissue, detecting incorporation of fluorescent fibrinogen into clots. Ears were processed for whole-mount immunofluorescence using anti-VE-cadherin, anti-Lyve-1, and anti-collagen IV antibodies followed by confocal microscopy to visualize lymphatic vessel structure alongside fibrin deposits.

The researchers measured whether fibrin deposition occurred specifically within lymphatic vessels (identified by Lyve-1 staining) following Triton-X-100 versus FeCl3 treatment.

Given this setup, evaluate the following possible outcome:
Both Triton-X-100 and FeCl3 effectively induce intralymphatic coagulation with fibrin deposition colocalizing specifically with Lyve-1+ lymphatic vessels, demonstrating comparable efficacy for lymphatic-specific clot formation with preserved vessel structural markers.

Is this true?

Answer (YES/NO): NO